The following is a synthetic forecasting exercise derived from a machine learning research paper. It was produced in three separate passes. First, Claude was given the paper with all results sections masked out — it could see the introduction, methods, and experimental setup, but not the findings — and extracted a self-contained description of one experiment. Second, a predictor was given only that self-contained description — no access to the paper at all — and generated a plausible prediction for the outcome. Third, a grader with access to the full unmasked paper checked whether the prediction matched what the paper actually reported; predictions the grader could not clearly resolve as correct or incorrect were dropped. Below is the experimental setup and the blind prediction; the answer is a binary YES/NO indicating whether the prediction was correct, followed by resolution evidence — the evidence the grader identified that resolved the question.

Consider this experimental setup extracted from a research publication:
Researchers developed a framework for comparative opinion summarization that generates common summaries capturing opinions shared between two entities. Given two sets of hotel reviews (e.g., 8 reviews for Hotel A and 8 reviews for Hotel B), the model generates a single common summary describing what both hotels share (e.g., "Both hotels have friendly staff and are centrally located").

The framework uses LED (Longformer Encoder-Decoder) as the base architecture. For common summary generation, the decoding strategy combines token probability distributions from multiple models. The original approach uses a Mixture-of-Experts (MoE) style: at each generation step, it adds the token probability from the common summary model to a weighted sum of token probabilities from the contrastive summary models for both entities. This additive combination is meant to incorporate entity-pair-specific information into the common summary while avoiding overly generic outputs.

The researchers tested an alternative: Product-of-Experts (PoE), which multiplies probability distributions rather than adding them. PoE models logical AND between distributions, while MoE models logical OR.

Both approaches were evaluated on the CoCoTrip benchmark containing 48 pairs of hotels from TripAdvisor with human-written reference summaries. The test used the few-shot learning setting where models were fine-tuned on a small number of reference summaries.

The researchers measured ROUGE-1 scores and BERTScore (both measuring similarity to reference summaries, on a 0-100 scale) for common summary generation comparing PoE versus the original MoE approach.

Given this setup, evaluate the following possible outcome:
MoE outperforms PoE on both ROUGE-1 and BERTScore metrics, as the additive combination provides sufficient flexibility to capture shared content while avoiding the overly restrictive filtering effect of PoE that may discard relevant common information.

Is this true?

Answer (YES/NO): YES